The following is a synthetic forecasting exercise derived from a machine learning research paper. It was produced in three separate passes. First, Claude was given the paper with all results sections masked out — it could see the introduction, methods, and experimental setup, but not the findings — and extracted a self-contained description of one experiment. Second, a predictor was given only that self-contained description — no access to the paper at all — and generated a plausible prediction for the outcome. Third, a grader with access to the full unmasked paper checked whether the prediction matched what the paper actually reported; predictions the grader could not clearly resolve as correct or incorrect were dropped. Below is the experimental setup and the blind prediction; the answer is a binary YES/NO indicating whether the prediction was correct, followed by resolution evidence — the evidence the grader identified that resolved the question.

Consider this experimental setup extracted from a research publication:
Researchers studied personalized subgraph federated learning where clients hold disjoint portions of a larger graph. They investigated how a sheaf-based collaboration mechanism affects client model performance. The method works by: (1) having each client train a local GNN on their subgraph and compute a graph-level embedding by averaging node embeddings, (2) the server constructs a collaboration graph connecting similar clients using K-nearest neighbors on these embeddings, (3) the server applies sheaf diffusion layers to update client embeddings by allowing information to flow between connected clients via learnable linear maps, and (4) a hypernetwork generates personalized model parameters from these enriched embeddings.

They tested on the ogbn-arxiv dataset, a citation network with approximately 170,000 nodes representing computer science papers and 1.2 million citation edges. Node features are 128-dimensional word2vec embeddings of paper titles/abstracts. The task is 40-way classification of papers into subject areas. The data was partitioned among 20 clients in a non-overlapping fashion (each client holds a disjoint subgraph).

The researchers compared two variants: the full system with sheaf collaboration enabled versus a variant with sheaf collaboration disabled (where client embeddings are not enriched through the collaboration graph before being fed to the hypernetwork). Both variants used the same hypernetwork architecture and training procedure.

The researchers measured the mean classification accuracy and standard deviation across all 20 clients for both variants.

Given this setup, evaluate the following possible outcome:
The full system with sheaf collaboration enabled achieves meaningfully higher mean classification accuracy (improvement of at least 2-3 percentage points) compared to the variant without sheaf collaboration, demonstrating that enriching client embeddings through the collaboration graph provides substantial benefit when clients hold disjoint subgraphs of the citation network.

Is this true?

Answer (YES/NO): YES